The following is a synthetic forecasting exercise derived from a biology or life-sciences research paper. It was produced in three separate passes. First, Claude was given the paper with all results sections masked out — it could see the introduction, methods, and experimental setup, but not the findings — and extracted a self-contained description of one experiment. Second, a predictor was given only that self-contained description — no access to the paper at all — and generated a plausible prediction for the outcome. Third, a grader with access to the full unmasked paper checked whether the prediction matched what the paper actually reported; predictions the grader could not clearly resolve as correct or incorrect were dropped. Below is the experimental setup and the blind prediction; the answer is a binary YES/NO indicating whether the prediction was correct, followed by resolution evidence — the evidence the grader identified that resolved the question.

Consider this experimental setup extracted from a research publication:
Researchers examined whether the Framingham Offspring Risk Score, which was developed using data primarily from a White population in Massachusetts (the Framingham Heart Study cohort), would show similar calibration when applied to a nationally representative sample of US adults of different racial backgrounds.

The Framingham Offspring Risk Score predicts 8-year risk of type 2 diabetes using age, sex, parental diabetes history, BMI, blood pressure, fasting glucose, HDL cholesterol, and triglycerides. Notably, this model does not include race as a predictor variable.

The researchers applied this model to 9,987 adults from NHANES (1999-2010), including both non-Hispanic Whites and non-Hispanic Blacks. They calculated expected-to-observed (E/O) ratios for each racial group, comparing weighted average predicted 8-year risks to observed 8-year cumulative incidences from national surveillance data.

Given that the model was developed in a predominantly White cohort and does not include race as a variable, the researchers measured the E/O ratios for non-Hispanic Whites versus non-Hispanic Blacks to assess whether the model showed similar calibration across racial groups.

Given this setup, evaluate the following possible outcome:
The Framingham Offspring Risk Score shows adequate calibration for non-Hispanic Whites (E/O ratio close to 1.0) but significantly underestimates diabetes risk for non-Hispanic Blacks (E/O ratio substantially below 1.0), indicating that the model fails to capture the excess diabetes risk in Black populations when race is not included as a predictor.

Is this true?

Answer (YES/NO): NO